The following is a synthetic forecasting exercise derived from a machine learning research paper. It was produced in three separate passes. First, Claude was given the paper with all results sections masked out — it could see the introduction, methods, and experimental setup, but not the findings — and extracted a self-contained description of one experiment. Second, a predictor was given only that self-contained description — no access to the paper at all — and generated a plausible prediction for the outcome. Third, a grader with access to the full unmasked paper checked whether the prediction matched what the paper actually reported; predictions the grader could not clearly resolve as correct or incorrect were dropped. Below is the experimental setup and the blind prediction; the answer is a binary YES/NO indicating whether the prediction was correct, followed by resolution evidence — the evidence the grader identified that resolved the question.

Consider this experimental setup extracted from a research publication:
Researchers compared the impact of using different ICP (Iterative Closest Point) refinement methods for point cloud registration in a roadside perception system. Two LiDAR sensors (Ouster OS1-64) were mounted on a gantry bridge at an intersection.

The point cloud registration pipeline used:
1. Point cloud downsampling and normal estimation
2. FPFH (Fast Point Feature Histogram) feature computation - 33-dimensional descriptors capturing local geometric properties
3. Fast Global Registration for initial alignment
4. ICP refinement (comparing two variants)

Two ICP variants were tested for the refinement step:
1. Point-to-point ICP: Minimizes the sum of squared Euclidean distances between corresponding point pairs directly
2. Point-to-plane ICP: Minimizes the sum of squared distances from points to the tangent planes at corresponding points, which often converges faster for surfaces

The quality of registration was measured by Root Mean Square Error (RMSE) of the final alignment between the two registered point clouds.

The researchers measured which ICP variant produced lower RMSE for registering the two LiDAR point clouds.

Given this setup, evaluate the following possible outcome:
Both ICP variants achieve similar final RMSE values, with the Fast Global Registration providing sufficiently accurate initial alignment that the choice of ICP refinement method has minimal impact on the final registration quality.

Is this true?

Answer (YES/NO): NO